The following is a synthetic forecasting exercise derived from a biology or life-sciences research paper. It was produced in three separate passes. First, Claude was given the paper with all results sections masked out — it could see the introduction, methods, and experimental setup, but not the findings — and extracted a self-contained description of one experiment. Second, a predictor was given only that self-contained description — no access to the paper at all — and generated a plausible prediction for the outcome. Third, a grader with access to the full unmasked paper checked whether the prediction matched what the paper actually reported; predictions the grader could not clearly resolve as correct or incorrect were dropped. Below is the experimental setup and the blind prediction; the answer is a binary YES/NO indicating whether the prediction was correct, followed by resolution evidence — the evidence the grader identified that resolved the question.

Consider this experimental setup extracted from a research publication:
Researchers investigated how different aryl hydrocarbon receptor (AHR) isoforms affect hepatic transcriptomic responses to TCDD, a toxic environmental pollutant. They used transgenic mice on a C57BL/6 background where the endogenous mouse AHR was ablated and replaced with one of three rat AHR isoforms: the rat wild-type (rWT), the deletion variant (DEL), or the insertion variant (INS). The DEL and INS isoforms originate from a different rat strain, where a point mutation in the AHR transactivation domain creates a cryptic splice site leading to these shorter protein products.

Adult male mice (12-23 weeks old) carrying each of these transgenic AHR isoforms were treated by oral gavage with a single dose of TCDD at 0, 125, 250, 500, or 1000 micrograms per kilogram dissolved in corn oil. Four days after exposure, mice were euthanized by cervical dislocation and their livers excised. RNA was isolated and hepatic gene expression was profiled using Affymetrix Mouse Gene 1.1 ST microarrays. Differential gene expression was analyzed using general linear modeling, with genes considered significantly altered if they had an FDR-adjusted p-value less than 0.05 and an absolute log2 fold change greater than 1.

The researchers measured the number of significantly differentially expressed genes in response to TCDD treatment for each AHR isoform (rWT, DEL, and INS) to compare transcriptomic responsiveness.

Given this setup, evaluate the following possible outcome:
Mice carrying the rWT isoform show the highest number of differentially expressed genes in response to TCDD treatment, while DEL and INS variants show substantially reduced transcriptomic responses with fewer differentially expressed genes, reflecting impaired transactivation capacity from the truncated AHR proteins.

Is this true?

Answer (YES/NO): NO